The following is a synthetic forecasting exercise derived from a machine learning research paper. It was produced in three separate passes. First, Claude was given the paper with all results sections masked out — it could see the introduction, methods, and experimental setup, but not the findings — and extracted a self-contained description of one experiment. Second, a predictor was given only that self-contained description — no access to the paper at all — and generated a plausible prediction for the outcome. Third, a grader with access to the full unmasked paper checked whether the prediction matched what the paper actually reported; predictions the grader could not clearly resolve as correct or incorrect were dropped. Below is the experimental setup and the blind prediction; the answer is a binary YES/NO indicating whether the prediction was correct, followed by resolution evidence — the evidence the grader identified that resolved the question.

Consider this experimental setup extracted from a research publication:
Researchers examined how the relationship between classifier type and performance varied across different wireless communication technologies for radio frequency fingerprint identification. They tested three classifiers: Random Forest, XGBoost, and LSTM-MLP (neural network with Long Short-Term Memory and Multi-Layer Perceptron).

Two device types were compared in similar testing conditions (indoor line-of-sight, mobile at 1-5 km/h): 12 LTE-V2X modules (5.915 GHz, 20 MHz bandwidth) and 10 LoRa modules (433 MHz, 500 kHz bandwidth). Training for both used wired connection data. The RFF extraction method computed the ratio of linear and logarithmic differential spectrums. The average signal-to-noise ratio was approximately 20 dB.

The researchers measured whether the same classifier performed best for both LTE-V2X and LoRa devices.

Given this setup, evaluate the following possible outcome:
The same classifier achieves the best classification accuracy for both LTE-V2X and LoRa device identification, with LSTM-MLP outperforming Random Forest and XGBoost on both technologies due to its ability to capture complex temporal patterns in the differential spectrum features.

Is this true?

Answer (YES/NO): NO